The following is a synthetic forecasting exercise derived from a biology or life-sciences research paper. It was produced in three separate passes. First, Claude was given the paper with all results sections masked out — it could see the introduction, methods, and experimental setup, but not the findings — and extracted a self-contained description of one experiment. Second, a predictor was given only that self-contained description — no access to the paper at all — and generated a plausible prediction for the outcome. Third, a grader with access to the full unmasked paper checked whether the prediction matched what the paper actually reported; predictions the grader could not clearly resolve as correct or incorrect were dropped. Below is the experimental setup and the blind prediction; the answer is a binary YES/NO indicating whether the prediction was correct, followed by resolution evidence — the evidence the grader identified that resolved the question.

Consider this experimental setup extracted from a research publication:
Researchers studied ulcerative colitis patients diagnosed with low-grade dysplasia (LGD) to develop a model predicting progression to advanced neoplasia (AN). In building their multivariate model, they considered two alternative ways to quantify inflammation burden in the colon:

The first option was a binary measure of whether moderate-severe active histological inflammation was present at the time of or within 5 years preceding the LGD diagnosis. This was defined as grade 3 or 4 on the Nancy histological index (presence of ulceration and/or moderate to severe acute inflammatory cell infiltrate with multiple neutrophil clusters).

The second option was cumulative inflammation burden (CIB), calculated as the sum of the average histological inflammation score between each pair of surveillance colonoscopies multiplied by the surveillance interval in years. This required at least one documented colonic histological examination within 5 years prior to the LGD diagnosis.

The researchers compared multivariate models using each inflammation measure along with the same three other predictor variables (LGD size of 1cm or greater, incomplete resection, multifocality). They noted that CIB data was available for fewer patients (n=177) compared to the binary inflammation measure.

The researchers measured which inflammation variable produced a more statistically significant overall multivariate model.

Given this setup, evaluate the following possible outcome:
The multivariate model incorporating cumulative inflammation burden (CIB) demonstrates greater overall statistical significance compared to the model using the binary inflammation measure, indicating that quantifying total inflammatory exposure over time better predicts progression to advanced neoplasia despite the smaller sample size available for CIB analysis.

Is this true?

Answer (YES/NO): NO